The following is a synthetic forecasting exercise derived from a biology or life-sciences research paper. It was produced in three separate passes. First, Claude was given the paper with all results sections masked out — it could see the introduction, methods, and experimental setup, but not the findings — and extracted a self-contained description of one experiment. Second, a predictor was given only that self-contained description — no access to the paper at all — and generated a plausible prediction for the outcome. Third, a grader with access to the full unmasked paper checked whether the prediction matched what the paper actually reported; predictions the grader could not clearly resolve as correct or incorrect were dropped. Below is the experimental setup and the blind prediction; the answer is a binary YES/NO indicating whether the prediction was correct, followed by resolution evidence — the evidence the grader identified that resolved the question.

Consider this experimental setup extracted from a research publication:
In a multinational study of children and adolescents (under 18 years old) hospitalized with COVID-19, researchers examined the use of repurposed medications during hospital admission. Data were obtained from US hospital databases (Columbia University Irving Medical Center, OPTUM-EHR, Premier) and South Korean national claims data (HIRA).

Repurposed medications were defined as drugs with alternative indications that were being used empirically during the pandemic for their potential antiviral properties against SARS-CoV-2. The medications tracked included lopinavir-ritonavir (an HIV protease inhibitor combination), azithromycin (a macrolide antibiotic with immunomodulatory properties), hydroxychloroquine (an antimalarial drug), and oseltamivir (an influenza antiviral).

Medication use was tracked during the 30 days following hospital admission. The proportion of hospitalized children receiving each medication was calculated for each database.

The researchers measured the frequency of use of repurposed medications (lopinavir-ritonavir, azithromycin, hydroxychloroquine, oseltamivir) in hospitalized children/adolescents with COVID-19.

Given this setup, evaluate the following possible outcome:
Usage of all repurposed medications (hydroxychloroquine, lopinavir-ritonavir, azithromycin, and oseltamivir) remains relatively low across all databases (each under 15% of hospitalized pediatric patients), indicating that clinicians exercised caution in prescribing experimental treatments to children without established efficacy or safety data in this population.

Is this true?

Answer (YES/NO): YES